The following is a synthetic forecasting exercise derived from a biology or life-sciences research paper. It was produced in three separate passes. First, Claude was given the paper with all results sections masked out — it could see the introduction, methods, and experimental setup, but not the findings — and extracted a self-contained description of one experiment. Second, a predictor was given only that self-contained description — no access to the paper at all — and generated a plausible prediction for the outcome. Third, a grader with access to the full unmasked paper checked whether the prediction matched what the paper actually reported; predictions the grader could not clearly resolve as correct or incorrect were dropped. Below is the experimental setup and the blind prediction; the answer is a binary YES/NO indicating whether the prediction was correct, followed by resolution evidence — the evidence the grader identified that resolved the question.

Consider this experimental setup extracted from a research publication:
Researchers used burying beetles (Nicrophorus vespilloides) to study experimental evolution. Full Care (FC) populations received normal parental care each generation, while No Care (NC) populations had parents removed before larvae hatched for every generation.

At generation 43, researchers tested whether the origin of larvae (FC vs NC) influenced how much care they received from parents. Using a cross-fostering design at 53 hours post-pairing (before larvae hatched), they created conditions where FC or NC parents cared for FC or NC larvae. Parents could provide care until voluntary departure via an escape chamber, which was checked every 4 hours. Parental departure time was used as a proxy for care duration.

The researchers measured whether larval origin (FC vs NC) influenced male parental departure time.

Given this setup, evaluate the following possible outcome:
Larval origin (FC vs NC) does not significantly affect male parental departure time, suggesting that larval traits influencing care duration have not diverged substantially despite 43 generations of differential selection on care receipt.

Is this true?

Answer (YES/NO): YES